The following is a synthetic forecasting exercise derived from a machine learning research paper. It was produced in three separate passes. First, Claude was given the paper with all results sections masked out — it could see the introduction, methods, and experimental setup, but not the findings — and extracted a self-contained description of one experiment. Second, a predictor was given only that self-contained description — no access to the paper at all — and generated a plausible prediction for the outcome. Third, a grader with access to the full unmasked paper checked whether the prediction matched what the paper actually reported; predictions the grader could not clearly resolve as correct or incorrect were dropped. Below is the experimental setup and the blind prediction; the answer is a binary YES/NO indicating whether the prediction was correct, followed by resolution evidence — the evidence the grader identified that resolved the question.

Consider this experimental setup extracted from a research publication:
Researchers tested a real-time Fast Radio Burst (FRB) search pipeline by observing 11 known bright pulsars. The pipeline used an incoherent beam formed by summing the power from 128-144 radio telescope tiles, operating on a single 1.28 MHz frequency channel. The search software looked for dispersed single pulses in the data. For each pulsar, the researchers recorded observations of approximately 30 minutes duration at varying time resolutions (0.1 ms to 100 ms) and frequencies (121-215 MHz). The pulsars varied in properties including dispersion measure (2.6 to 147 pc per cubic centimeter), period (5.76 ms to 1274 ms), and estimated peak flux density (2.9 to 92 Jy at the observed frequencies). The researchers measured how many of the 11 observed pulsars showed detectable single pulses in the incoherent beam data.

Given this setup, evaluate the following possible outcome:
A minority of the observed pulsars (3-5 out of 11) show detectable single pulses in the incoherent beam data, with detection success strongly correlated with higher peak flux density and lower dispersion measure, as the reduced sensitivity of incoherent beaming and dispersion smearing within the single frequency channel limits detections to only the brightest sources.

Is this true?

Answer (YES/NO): NO